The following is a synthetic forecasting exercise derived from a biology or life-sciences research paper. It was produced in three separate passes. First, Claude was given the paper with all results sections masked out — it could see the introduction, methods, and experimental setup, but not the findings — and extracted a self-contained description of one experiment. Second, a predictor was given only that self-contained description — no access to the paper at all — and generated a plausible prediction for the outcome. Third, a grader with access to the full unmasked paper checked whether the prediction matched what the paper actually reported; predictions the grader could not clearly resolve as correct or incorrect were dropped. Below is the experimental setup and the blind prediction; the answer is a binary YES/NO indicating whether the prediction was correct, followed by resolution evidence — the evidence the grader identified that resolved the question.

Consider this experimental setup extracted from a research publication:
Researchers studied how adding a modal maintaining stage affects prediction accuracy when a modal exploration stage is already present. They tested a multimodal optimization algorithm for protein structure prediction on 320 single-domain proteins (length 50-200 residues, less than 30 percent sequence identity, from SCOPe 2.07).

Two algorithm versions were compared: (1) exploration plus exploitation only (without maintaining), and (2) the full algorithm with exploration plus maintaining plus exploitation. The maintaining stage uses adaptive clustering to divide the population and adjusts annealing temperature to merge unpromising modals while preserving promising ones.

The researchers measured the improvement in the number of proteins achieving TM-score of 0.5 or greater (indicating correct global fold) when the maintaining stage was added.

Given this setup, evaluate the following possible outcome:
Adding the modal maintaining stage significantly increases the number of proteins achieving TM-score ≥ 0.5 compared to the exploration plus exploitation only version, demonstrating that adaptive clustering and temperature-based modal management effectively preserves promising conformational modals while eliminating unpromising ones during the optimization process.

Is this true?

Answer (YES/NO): YES